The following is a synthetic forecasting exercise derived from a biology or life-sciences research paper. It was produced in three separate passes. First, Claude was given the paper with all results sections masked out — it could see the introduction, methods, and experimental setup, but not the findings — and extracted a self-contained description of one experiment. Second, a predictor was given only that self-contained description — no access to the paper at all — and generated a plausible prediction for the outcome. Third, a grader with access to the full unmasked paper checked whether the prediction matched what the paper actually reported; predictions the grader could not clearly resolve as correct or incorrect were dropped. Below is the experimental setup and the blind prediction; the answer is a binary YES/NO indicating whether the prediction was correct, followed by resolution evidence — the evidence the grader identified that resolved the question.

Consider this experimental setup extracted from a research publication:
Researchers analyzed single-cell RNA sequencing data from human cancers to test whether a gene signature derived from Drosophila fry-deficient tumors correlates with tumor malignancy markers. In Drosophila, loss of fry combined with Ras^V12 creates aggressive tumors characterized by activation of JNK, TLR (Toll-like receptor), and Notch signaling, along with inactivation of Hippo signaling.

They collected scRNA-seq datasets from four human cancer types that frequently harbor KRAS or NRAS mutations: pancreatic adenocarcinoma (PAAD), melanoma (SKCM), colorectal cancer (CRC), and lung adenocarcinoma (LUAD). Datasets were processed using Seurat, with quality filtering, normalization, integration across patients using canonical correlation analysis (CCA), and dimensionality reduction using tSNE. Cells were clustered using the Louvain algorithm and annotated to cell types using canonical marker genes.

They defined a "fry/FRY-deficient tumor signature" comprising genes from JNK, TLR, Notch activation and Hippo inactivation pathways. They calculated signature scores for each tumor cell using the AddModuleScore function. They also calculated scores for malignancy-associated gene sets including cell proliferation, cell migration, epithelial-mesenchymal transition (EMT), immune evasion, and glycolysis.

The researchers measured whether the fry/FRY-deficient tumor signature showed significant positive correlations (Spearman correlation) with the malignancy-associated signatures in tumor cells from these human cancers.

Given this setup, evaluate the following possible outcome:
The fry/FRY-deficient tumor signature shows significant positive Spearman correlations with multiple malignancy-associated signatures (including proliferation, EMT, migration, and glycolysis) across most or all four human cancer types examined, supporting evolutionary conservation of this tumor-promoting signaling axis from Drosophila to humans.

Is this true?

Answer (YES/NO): NO